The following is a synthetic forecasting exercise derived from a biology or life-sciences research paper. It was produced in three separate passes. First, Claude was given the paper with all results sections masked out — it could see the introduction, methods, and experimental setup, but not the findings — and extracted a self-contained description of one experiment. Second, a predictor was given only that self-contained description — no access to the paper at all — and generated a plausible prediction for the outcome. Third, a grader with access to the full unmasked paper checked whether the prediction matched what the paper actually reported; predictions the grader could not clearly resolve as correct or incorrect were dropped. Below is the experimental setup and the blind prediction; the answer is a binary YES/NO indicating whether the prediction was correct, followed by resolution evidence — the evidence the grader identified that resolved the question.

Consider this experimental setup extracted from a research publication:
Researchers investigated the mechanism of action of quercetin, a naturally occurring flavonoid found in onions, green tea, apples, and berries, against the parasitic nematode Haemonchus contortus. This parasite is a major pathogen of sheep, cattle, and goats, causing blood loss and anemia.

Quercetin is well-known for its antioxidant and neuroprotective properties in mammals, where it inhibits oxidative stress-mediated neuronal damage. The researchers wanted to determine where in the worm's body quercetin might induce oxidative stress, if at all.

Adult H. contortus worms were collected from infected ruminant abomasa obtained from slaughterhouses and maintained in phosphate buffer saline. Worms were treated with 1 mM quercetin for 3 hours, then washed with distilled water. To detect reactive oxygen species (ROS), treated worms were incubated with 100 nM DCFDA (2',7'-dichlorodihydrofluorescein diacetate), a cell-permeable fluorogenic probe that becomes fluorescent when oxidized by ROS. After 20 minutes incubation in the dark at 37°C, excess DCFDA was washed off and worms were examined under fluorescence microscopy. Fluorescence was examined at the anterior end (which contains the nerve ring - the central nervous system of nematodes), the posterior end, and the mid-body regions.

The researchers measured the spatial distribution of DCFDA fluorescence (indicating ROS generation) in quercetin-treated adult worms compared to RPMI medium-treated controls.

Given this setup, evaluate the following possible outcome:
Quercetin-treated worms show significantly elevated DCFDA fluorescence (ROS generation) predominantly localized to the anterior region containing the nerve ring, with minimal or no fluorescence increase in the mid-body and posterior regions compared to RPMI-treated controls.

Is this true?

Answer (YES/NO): NO